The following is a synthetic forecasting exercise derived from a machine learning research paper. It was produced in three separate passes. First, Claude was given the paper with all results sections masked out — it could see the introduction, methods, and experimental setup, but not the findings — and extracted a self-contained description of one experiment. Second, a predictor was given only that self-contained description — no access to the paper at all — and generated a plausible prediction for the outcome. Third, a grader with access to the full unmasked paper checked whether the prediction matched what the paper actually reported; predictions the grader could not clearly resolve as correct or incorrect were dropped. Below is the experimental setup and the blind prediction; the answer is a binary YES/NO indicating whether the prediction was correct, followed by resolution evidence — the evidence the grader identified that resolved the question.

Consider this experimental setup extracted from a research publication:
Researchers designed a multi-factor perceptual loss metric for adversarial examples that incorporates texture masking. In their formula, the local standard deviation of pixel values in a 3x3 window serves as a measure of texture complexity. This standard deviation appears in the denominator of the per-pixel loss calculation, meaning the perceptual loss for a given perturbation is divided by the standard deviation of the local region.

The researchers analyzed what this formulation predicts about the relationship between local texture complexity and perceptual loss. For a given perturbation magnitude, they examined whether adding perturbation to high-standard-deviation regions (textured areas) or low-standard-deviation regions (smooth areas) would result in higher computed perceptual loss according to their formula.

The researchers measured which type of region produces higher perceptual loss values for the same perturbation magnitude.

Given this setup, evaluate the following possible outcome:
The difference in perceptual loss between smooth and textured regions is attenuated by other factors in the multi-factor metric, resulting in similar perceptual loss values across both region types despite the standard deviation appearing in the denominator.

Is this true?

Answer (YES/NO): NO